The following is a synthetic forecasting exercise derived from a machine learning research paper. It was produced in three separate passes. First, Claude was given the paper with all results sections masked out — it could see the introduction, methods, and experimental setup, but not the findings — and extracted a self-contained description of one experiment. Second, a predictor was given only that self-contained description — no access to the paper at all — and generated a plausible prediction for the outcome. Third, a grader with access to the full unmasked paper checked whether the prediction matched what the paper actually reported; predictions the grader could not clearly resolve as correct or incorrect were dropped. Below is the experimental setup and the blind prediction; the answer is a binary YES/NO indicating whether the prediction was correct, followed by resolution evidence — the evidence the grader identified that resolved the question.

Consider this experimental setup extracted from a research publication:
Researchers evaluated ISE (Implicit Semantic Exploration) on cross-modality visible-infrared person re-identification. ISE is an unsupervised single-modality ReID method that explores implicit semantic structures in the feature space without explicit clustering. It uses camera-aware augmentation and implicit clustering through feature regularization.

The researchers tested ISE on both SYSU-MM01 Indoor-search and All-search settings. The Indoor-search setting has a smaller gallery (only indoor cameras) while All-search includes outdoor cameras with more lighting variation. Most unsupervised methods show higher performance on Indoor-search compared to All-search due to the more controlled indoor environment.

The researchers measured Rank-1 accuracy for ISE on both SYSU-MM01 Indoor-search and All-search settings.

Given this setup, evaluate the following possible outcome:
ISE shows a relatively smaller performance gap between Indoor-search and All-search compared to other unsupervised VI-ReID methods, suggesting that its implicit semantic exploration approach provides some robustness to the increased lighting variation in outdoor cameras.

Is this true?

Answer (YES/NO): NO